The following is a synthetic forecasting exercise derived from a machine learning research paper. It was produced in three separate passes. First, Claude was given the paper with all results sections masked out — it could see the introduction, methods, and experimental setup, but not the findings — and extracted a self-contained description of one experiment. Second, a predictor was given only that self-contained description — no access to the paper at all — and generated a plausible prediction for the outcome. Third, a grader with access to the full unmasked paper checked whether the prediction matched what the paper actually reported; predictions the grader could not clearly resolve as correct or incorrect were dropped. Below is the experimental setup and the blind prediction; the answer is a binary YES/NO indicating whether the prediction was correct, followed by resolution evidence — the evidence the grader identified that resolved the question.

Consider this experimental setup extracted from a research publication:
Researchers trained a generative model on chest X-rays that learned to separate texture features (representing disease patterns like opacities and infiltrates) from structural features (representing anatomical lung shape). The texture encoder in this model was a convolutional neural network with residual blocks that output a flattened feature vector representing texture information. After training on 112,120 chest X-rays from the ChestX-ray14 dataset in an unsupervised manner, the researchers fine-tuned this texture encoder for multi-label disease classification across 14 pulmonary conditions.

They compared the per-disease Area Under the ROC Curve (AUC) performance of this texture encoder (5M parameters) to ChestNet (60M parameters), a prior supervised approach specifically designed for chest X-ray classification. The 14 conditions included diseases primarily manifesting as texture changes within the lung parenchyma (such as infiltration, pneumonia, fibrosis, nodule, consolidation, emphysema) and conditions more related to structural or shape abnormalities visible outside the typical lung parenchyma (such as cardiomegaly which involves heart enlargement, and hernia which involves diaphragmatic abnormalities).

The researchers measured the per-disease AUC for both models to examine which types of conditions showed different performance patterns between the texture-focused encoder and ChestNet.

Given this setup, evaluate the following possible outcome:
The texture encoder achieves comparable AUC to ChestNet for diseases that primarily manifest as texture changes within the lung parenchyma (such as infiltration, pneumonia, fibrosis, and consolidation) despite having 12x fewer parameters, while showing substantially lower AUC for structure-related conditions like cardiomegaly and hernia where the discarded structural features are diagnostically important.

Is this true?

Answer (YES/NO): NO